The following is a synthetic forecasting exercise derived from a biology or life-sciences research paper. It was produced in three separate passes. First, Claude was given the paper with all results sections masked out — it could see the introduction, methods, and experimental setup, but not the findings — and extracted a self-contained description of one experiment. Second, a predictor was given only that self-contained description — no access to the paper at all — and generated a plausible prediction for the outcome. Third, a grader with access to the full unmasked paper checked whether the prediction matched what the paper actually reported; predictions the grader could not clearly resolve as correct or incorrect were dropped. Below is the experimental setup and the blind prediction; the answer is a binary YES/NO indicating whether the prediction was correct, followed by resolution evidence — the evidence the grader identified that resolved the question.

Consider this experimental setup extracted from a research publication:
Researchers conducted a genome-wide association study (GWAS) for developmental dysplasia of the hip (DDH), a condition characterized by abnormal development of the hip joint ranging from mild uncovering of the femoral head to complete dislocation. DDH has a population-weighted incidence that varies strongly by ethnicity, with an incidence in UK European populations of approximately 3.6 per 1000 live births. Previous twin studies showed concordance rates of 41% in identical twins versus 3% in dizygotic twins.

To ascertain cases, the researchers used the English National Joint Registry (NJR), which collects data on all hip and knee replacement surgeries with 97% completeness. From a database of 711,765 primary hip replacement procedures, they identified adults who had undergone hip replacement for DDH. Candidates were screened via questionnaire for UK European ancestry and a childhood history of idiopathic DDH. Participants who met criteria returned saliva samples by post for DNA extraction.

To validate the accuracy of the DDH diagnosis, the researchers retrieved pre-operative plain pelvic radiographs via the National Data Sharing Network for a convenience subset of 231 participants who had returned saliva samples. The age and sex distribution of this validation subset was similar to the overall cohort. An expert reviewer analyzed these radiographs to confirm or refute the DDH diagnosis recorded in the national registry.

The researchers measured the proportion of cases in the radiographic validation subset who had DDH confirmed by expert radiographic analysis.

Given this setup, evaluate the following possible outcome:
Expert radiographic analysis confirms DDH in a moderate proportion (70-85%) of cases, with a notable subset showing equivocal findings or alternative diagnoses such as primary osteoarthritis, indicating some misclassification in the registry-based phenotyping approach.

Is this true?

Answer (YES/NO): NO